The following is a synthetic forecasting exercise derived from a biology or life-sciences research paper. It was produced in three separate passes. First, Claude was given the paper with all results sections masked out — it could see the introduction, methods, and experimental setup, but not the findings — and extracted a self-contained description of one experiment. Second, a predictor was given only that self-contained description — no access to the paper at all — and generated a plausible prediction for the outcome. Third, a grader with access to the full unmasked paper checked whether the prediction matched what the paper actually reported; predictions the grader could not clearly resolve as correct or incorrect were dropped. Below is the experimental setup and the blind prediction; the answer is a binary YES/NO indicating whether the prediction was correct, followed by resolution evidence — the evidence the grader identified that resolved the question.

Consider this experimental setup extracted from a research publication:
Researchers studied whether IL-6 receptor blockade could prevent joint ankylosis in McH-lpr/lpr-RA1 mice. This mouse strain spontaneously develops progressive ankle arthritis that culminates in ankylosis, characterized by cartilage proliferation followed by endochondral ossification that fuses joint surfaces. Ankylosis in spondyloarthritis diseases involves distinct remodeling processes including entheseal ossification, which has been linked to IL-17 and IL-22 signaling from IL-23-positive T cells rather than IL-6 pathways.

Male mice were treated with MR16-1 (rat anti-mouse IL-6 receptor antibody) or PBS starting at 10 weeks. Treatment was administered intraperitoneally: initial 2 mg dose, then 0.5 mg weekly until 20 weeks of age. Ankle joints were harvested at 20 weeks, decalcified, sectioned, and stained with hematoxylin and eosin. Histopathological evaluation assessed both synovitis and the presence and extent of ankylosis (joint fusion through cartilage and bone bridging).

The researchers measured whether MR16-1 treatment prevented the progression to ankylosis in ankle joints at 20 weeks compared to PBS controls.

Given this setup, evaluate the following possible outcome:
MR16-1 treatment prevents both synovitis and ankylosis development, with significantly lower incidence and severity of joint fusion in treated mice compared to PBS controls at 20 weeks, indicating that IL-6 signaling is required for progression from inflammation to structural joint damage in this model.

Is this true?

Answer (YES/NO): NO